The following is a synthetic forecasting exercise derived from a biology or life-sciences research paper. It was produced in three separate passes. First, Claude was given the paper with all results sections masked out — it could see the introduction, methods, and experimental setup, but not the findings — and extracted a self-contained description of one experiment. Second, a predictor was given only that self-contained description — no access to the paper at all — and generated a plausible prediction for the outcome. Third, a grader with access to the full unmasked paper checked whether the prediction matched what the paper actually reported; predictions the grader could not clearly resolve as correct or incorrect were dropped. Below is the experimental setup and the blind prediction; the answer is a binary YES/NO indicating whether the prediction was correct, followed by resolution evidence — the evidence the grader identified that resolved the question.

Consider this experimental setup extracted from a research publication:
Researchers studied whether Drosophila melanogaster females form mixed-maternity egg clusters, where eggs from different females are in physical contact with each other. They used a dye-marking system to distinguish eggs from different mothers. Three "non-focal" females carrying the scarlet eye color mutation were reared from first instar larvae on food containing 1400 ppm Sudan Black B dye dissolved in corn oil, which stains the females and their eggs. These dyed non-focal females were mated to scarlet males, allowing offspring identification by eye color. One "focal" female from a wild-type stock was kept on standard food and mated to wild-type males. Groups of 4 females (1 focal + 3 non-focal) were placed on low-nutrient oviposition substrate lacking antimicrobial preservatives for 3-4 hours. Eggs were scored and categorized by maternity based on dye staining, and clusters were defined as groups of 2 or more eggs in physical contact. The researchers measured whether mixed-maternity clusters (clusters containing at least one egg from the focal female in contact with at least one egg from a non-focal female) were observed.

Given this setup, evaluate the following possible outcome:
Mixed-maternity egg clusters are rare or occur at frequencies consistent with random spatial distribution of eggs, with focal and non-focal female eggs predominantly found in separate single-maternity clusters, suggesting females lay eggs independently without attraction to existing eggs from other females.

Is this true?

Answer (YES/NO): NO